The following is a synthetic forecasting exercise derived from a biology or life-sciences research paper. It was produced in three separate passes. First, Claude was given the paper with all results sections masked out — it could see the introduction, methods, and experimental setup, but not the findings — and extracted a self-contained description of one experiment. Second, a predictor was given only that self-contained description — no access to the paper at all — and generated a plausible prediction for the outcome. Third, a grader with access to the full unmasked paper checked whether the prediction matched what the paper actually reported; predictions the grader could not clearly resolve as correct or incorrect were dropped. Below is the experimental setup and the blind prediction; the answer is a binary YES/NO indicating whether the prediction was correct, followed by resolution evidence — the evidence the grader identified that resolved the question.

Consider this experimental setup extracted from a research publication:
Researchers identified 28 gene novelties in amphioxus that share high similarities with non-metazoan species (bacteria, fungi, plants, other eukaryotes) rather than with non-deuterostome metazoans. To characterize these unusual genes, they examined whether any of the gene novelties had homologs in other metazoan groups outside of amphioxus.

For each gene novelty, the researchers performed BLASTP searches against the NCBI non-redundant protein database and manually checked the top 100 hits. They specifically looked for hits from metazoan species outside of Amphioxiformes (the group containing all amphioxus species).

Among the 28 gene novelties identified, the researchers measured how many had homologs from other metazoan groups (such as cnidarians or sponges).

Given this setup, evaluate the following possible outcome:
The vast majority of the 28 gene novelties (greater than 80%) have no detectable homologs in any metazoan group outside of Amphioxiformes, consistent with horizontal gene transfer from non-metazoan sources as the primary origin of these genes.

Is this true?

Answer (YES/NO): NO